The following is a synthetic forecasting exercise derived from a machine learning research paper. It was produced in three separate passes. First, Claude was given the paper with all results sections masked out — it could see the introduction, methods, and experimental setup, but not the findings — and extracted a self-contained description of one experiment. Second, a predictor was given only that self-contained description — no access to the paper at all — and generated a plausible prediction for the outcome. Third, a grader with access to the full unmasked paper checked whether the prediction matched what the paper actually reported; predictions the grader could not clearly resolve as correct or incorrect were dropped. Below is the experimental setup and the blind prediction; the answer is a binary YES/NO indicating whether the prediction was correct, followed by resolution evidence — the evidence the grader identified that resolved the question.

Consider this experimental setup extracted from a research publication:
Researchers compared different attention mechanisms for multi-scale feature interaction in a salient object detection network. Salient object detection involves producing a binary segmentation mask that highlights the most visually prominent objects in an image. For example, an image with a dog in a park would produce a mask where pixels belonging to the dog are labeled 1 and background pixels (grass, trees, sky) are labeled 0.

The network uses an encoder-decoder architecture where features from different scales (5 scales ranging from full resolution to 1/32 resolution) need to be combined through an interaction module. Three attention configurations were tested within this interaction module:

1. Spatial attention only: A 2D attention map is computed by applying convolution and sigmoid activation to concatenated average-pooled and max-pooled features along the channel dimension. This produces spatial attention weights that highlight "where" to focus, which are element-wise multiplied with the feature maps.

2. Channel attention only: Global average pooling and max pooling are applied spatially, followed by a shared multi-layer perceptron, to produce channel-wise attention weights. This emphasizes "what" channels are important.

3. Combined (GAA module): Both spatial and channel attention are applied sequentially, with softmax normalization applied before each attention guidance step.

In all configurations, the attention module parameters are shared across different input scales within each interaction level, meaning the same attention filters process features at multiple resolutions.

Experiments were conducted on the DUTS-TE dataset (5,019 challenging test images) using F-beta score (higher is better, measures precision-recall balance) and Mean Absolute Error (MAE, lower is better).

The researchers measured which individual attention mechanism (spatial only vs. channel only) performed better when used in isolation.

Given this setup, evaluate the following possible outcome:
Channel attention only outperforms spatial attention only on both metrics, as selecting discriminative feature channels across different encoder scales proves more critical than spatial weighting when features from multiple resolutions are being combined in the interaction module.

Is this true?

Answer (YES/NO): NO